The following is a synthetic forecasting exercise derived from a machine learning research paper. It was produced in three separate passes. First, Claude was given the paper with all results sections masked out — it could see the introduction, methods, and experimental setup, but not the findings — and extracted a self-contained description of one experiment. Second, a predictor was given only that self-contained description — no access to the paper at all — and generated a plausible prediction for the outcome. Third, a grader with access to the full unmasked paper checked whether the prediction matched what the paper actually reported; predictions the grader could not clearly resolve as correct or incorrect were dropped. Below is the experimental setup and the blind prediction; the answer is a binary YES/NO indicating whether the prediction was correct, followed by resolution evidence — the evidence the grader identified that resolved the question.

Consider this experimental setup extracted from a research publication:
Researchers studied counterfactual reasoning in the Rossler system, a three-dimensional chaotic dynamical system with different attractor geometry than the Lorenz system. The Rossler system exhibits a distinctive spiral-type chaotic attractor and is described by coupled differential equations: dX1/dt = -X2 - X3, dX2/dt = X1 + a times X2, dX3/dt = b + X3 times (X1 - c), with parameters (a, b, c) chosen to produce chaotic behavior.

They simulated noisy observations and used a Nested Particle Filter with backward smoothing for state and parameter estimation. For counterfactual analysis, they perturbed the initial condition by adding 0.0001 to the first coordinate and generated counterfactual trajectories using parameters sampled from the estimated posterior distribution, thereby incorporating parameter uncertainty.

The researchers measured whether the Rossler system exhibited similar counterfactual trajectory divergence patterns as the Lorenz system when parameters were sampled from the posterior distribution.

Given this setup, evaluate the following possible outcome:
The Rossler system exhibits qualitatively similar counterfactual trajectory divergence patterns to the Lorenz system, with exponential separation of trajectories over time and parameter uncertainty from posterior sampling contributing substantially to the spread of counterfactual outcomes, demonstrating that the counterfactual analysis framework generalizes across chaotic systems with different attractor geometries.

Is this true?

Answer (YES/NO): YES